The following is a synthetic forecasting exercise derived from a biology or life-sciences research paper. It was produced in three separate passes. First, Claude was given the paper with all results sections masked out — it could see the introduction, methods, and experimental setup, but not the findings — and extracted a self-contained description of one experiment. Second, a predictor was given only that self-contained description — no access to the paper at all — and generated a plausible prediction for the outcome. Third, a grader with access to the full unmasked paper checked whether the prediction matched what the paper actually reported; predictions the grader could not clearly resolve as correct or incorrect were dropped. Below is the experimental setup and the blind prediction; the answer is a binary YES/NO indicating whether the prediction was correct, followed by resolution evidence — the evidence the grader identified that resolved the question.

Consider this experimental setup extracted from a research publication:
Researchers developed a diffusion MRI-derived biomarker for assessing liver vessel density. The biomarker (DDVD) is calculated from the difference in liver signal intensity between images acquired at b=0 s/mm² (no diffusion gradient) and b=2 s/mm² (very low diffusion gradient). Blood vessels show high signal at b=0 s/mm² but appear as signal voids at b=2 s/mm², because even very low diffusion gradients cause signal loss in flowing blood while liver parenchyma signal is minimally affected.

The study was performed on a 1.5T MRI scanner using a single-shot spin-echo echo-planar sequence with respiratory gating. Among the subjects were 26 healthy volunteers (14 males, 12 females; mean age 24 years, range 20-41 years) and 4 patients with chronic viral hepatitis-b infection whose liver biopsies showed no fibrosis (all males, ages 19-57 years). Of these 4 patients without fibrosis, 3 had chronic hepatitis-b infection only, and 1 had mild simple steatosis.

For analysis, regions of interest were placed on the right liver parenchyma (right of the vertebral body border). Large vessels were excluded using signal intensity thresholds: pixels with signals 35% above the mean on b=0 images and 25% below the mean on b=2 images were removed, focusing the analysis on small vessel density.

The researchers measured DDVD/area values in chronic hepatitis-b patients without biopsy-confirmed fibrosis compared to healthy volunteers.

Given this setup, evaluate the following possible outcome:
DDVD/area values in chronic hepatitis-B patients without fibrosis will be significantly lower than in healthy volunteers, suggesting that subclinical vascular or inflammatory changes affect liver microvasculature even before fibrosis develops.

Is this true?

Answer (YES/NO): NO